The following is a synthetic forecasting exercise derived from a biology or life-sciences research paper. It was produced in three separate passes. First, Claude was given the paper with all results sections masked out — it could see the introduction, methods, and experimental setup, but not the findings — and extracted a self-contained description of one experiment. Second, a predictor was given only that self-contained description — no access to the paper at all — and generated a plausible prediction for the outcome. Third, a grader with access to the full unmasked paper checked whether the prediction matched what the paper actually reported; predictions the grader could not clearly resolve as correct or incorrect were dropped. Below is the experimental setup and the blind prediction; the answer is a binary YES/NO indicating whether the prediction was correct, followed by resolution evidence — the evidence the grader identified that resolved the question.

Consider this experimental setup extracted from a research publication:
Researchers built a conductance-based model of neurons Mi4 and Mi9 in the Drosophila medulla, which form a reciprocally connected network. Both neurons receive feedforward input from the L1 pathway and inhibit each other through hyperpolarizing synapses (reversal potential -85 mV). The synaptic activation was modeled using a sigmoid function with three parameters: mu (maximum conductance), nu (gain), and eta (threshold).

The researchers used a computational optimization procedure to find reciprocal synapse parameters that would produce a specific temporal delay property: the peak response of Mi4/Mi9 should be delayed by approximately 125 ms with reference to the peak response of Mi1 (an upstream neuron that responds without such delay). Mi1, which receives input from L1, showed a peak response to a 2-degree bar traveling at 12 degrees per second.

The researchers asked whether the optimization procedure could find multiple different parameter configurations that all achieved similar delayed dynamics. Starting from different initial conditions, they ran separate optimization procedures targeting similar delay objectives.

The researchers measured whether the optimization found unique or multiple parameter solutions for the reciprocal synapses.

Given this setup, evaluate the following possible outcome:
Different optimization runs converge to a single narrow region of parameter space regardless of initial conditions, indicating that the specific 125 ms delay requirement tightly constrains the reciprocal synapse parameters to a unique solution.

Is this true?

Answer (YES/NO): NO